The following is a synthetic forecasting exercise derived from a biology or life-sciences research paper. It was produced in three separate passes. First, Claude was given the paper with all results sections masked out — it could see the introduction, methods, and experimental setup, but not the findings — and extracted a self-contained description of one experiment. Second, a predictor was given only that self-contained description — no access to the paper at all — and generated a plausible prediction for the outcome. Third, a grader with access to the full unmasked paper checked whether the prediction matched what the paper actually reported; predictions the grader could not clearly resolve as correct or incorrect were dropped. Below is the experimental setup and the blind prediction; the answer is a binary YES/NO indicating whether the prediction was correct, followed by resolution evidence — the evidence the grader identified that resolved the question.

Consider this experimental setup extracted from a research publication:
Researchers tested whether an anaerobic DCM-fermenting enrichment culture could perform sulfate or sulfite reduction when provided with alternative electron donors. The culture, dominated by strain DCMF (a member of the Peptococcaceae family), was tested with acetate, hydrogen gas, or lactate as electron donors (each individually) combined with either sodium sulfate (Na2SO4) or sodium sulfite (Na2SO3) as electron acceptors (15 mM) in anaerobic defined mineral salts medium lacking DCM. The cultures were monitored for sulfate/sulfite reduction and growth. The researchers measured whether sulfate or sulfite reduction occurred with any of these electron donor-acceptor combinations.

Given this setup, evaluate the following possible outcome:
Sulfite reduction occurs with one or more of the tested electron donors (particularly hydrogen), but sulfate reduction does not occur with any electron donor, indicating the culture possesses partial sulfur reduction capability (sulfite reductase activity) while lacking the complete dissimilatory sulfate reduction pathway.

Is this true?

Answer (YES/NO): NO